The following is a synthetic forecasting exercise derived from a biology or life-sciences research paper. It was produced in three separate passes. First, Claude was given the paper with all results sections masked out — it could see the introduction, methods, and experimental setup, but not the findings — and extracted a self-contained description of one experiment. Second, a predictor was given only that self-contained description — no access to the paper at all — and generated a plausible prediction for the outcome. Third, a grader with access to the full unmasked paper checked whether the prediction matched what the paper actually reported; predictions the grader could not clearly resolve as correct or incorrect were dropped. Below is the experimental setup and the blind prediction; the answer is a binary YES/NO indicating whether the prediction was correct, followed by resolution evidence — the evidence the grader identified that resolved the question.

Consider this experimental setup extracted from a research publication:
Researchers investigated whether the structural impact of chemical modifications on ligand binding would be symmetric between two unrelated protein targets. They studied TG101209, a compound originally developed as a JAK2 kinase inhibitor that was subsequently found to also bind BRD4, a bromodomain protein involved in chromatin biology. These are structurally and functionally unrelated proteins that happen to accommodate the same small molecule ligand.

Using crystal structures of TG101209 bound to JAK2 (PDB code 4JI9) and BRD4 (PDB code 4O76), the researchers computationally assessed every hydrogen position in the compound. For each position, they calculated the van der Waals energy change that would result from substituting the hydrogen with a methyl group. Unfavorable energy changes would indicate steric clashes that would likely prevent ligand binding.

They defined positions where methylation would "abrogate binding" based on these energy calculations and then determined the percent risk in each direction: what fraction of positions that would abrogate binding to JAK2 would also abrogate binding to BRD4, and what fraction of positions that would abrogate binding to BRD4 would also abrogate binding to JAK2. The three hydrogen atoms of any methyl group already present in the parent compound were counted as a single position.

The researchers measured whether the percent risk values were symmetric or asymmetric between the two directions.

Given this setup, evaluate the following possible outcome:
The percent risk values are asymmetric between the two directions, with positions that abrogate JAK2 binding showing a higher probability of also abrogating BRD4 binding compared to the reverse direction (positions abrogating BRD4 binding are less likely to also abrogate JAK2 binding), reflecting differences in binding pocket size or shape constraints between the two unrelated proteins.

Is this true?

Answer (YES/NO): NO